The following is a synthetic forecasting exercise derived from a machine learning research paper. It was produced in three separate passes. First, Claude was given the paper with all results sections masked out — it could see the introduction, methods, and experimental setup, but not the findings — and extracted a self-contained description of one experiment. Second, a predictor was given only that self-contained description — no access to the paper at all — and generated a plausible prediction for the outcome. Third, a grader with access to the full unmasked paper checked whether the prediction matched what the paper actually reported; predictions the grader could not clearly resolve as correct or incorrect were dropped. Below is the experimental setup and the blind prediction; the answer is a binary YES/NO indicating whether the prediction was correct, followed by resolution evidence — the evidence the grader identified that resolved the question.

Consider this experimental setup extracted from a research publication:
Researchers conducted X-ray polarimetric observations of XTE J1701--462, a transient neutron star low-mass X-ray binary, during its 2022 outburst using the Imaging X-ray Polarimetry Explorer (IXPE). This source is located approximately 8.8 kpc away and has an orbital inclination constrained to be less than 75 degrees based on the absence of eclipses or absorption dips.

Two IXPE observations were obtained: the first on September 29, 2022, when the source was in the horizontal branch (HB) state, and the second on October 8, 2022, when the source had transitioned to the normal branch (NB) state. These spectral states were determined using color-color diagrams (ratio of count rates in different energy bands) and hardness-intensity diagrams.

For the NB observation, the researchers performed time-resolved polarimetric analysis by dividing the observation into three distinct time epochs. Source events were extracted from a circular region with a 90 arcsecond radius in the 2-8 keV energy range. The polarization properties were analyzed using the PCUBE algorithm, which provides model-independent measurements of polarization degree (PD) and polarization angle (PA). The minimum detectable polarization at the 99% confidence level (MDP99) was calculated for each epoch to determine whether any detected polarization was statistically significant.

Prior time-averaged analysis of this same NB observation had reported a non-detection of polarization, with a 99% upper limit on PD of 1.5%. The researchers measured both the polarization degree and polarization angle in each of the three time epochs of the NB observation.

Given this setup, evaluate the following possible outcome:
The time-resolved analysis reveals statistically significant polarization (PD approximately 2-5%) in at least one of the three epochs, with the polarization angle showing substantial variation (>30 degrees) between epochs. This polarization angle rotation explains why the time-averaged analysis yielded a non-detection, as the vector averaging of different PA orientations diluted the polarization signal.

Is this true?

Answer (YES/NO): YES